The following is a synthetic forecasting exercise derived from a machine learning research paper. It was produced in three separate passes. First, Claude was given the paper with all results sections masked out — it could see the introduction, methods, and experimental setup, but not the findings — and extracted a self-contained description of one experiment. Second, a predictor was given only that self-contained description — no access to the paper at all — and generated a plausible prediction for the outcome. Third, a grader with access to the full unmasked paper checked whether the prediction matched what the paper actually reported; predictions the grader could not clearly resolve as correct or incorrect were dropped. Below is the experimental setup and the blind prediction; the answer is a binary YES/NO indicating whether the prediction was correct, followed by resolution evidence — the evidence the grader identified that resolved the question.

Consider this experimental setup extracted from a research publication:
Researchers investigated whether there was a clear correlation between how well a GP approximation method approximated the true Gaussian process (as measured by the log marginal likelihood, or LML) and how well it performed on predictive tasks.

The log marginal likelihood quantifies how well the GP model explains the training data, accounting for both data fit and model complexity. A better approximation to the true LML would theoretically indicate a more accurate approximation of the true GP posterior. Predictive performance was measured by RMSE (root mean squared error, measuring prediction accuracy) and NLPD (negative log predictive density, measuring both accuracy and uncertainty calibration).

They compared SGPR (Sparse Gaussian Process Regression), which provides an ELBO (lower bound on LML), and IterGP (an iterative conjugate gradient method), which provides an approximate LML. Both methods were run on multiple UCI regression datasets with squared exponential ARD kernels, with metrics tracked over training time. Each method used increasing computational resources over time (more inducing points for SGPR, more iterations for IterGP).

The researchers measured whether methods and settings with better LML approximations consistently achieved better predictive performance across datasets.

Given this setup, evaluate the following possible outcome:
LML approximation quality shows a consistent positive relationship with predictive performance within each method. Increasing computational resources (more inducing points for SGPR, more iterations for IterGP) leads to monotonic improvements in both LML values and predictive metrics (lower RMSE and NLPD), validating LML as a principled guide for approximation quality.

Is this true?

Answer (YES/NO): NO